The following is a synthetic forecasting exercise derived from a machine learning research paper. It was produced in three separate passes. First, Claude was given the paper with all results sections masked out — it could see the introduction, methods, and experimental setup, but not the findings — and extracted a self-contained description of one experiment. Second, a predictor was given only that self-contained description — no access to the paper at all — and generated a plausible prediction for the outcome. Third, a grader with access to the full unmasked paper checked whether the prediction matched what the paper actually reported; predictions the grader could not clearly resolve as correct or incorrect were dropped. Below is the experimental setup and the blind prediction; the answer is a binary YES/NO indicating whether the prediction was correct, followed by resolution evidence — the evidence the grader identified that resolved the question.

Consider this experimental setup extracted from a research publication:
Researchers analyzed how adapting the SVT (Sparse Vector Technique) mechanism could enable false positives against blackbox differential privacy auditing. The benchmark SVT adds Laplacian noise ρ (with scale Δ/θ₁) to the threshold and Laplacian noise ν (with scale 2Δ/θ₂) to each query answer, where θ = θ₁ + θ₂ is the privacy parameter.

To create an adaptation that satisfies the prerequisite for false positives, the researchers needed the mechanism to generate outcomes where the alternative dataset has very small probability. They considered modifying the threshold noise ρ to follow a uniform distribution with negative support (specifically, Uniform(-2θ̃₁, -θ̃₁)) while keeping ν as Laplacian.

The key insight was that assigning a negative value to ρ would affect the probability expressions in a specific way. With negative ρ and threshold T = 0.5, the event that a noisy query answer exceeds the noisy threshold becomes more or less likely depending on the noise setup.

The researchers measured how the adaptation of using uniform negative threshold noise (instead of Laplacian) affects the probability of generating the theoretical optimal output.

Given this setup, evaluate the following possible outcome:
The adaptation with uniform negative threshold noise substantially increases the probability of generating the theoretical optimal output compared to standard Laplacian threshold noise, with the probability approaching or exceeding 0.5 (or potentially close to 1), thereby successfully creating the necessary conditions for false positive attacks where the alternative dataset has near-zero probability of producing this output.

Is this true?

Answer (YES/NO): NO